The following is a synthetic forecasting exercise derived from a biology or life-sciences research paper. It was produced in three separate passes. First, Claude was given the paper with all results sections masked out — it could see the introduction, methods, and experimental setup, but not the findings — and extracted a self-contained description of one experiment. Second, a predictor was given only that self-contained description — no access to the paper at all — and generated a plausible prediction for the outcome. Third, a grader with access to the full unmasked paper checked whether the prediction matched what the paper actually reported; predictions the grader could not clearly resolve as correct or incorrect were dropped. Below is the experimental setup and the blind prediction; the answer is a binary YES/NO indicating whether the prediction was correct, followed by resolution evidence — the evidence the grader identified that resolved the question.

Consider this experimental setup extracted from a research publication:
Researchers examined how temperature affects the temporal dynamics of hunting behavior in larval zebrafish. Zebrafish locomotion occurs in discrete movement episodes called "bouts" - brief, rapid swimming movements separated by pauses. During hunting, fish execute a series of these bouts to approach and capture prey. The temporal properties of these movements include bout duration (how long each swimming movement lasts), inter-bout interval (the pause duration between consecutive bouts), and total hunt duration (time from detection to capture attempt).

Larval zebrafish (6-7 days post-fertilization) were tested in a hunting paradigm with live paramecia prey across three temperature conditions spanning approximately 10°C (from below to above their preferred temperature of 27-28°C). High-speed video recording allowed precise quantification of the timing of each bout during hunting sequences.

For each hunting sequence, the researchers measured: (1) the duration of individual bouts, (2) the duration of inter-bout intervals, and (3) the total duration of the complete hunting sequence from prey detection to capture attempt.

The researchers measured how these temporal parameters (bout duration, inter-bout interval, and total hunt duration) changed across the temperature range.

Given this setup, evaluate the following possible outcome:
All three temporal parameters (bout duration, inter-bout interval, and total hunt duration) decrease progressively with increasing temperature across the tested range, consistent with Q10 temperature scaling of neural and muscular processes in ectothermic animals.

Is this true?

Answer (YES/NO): YES